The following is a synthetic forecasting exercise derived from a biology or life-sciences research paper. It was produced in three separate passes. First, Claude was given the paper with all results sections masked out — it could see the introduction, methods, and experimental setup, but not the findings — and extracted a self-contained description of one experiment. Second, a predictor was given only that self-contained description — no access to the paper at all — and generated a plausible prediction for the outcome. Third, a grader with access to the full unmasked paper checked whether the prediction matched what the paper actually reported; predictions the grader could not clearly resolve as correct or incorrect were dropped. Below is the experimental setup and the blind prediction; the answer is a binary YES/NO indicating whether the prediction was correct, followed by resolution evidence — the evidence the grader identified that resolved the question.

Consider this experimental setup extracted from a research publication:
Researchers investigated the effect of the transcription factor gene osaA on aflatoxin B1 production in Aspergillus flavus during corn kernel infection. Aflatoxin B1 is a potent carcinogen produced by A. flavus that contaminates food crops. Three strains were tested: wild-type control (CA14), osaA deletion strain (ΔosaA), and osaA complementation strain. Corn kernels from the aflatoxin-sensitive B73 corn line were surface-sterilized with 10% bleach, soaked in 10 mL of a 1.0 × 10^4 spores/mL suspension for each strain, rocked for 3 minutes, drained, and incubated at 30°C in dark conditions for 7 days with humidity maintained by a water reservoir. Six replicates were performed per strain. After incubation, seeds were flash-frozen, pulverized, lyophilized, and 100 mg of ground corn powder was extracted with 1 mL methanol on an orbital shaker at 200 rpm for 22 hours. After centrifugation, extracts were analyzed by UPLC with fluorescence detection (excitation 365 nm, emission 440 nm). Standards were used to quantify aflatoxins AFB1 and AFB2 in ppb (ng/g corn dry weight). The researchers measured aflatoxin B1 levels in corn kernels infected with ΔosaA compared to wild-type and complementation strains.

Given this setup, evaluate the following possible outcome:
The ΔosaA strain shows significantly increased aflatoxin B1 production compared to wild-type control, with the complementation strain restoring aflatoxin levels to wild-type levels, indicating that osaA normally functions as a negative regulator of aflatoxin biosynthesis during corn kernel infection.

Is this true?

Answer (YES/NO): NO